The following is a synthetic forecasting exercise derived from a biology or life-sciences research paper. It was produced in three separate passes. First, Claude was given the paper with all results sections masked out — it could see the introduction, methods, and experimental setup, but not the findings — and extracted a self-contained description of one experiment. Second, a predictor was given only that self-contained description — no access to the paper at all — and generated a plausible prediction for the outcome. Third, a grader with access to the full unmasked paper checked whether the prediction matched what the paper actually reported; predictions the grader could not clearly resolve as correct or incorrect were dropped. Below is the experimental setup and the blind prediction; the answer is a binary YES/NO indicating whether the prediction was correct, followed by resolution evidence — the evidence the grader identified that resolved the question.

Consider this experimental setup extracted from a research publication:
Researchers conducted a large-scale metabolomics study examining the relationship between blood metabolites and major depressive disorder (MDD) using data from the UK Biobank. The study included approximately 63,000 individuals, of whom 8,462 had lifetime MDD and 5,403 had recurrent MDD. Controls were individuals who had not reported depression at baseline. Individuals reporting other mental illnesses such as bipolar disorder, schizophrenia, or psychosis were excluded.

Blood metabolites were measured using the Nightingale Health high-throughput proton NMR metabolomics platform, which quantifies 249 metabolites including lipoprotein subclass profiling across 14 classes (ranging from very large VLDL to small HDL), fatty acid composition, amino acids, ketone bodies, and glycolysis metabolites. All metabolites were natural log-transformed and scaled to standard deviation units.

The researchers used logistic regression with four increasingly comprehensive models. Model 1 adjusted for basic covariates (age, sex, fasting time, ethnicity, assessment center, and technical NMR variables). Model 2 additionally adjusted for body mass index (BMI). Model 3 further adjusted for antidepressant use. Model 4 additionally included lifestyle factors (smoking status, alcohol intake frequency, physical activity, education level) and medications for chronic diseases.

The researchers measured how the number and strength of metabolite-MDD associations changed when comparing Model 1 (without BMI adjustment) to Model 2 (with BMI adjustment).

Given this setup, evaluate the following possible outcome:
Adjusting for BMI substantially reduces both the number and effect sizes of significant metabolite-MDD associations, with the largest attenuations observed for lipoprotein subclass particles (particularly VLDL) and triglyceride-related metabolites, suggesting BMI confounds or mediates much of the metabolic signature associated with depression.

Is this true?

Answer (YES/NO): NO